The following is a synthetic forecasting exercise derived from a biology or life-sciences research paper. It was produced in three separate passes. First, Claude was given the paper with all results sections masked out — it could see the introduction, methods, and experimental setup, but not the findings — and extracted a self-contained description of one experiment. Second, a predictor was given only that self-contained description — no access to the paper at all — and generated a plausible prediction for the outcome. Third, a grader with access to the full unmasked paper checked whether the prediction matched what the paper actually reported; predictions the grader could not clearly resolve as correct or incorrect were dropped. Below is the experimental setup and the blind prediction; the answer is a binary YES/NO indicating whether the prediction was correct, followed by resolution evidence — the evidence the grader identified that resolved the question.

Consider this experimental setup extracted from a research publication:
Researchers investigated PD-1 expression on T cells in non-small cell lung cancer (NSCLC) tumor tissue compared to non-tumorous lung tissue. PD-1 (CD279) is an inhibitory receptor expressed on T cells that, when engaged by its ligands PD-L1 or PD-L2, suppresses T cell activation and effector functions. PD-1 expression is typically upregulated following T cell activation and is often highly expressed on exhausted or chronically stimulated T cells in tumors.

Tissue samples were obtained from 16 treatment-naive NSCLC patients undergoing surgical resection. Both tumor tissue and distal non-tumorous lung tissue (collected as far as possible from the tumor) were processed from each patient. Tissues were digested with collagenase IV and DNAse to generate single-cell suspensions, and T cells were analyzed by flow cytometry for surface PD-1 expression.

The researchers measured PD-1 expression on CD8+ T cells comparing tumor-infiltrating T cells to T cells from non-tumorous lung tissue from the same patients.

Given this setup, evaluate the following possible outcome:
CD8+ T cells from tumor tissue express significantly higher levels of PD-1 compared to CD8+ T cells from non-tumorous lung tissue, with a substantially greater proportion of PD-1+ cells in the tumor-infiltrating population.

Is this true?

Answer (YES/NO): YES